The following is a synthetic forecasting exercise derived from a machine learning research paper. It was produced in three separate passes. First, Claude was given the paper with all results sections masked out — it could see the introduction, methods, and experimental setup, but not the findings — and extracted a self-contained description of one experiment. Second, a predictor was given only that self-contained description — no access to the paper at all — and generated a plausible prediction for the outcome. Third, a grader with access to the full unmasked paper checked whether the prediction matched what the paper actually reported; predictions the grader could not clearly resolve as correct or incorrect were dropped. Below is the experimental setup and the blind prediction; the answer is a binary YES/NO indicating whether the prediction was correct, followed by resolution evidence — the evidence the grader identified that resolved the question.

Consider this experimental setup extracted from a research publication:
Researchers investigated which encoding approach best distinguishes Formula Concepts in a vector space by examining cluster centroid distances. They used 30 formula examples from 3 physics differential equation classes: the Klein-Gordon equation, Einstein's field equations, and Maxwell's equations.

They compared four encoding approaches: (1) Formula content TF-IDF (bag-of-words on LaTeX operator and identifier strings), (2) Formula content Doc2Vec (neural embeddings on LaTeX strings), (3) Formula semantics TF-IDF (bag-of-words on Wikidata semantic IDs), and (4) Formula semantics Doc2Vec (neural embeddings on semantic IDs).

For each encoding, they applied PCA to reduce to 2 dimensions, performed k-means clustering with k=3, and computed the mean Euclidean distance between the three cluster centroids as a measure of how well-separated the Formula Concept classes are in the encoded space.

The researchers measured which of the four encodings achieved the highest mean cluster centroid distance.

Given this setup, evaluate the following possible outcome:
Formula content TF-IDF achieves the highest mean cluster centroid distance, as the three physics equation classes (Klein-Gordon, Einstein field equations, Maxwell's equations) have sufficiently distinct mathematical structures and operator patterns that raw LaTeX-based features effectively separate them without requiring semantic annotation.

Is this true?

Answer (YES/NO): NO